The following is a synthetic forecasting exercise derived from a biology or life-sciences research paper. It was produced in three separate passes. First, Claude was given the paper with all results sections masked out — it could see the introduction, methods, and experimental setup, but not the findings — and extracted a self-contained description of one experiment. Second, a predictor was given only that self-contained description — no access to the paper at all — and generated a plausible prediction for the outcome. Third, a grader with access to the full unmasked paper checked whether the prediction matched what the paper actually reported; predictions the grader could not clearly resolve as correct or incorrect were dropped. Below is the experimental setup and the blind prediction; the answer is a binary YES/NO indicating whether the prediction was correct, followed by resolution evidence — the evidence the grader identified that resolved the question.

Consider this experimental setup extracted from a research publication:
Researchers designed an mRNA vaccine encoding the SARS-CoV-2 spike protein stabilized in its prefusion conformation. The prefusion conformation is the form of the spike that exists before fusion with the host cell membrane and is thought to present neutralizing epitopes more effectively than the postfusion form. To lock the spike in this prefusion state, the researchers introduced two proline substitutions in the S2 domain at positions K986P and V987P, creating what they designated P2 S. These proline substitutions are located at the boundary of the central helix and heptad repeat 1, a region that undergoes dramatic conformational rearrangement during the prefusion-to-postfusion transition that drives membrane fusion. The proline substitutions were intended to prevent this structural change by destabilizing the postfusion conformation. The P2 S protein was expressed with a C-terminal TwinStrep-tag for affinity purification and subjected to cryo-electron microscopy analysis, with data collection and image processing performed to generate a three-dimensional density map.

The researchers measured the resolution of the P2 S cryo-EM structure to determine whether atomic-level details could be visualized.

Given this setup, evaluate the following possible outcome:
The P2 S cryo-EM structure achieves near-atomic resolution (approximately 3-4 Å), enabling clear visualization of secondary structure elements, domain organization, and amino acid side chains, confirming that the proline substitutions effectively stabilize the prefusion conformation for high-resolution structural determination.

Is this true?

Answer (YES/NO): YES